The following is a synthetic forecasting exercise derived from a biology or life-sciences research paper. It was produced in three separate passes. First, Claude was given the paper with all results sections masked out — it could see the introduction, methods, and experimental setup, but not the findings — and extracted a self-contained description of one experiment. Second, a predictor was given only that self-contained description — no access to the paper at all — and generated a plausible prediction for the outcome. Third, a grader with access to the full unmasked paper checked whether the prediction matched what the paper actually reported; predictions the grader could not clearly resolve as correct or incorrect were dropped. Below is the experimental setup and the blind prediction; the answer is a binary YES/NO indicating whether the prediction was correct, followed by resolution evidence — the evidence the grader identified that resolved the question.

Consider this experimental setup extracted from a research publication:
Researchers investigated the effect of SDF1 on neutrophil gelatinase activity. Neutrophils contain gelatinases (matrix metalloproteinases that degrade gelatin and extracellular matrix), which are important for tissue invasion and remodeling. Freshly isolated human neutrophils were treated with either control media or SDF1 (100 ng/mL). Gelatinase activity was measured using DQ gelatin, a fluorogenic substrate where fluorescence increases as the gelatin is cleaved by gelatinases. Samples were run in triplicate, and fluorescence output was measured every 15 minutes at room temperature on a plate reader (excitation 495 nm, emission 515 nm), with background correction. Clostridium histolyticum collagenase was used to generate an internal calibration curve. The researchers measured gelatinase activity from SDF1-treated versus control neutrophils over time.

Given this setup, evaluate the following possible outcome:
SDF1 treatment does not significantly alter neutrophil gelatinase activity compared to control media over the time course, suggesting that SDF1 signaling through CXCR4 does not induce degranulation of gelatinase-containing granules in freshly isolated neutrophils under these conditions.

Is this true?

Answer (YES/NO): NO